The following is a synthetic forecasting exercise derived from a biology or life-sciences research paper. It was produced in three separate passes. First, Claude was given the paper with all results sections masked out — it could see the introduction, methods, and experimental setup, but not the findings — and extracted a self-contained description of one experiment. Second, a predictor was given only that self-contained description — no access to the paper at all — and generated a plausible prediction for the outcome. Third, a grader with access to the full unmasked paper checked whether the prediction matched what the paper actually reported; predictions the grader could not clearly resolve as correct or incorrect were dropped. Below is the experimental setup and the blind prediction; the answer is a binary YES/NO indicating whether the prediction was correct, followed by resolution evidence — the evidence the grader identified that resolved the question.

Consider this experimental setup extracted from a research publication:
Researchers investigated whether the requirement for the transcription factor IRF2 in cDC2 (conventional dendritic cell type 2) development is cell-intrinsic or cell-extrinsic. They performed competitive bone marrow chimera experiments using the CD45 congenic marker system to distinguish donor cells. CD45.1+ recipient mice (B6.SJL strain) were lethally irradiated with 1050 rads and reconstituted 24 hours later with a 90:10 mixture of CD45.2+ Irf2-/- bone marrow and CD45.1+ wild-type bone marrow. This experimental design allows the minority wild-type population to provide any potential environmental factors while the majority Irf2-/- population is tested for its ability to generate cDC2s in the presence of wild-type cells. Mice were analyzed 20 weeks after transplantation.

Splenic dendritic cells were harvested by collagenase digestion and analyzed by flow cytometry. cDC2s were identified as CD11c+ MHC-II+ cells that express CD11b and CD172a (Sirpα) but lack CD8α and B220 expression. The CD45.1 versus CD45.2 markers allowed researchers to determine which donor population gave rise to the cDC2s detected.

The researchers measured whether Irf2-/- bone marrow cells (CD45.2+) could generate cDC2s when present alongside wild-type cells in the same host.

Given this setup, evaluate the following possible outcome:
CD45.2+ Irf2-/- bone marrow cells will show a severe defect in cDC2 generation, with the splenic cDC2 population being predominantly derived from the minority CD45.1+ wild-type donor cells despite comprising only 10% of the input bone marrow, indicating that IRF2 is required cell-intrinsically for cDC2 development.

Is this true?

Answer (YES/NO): NO